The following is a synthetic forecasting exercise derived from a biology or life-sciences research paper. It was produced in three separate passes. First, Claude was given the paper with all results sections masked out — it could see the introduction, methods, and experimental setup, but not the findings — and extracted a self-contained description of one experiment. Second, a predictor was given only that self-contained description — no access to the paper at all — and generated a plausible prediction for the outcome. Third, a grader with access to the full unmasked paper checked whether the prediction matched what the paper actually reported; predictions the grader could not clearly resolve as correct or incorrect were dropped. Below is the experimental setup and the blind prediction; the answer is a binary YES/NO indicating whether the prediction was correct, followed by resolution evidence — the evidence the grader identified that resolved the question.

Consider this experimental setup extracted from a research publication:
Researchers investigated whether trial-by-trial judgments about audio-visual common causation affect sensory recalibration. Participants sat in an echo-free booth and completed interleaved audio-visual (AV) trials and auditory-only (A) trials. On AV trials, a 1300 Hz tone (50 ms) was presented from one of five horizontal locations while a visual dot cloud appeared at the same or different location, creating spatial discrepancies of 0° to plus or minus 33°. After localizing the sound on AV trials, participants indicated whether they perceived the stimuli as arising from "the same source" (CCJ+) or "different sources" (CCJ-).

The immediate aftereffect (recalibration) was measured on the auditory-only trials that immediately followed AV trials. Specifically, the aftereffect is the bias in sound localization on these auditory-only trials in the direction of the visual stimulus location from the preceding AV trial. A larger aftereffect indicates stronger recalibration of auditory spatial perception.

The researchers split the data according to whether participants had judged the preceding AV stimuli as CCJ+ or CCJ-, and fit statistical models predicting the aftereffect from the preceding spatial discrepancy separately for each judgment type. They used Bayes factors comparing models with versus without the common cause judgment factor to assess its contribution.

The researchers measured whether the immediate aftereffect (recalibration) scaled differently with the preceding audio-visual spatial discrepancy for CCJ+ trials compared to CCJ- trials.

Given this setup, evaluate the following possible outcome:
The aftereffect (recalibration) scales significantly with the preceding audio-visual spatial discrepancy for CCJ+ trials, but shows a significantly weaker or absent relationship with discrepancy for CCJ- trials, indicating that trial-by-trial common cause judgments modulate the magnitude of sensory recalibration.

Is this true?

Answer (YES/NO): NO